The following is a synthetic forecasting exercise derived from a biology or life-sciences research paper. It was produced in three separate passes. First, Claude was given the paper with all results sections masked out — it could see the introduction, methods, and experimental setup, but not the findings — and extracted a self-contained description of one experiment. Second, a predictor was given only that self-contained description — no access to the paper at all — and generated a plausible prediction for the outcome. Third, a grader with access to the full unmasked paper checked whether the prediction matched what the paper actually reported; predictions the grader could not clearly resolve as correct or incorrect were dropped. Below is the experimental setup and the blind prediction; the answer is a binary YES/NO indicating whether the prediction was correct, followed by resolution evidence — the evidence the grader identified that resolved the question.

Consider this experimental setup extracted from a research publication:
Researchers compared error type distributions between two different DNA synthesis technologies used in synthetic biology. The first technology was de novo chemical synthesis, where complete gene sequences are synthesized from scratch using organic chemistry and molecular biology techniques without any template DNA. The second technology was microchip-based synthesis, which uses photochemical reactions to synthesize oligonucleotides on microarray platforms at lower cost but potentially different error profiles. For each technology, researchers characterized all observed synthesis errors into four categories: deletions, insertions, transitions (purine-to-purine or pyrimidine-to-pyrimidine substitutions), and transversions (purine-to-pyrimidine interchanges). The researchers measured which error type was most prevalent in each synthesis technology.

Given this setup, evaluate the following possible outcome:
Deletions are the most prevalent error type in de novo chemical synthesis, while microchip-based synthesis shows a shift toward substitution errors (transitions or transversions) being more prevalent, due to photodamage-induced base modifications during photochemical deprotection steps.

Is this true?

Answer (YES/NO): YES